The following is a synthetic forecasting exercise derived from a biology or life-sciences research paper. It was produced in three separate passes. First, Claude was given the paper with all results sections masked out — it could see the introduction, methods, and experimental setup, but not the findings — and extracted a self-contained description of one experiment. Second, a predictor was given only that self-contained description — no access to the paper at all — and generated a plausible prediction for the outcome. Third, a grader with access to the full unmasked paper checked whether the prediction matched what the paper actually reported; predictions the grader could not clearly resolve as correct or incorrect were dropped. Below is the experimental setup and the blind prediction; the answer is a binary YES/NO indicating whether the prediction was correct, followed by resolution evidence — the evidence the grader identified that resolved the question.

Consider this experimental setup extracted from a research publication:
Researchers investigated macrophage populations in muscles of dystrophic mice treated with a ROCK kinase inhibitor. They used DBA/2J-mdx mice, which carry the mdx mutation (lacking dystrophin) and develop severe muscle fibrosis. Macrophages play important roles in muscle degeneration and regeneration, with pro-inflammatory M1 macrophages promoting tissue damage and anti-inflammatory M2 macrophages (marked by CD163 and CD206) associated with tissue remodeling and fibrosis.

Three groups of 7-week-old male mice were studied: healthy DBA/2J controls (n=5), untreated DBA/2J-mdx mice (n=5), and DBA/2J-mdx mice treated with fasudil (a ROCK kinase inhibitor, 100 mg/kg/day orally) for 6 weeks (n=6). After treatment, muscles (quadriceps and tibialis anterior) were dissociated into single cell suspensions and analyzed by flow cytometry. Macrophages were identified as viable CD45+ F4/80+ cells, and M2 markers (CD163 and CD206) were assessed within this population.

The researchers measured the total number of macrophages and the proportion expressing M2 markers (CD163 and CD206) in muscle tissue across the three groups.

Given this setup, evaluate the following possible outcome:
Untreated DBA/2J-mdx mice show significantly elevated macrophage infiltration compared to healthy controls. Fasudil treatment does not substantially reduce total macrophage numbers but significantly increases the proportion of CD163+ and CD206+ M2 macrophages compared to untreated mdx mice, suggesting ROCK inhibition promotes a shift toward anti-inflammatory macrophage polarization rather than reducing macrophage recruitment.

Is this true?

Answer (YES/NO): NO